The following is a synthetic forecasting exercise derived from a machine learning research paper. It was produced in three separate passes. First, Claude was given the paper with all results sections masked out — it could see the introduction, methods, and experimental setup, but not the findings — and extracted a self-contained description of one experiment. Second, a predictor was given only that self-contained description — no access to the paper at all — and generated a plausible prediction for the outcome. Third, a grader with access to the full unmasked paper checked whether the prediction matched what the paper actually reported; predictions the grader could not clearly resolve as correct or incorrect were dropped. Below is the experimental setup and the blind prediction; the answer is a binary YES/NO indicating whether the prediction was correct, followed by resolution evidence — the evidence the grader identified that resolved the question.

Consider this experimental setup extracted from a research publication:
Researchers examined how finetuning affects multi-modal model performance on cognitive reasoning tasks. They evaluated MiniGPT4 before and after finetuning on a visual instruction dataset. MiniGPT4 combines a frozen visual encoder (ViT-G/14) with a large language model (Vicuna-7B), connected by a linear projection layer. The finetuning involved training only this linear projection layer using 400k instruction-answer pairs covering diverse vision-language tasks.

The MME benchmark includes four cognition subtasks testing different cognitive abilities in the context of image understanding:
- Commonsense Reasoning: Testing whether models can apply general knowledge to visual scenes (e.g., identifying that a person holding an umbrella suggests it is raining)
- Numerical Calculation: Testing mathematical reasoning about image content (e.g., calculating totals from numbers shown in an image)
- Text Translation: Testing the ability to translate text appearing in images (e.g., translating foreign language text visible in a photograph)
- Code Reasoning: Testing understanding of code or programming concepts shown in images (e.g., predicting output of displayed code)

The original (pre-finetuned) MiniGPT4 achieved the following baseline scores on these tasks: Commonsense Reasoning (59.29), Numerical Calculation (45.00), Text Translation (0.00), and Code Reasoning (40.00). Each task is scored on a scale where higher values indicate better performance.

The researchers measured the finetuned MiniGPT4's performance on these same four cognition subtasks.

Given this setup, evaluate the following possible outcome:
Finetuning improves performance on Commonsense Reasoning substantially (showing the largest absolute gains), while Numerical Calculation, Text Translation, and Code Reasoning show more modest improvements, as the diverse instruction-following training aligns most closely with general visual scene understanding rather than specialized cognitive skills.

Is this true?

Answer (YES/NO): NO